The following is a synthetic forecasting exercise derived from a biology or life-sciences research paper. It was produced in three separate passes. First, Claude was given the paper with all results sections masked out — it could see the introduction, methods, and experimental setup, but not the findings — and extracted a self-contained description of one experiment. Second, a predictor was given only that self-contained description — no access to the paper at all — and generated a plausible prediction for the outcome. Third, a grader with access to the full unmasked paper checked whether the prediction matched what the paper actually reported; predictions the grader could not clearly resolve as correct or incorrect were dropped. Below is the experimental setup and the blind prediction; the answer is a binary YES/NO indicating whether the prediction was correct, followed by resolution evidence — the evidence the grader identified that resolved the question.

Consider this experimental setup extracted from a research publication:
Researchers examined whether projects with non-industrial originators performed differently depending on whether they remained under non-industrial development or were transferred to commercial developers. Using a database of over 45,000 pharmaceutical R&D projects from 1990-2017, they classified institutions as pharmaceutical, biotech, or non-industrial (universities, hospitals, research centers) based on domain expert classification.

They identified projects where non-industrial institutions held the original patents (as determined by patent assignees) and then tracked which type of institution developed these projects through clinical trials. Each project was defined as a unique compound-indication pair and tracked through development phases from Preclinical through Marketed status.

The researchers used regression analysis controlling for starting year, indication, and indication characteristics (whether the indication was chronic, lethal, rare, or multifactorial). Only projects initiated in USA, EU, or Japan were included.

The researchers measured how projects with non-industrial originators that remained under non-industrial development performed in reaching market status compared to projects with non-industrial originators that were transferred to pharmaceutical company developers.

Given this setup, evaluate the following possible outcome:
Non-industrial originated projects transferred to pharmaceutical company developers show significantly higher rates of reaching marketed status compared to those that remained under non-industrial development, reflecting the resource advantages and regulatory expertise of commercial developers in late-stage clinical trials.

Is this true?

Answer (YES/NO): NO